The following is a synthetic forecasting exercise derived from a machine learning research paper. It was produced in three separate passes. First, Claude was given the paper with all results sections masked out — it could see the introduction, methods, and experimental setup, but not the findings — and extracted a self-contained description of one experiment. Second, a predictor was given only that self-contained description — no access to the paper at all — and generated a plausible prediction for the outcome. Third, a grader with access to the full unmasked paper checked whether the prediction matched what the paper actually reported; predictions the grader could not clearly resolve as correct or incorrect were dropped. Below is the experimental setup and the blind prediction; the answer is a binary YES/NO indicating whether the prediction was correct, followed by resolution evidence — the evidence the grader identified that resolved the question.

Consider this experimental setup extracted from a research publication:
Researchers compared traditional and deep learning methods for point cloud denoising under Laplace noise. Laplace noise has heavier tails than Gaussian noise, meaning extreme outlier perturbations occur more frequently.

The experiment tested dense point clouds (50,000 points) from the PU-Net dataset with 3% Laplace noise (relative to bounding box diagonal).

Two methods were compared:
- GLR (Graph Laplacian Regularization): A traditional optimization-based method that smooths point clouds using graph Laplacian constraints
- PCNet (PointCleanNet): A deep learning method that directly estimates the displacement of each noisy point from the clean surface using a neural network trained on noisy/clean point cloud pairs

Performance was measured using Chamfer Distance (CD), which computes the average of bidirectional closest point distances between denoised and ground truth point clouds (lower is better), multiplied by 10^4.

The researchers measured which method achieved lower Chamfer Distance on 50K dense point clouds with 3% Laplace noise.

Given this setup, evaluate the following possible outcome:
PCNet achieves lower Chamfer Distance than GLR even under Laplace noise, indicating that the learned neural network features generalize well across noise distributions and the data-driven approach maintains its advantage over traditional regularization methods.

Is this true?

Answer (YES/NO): YES